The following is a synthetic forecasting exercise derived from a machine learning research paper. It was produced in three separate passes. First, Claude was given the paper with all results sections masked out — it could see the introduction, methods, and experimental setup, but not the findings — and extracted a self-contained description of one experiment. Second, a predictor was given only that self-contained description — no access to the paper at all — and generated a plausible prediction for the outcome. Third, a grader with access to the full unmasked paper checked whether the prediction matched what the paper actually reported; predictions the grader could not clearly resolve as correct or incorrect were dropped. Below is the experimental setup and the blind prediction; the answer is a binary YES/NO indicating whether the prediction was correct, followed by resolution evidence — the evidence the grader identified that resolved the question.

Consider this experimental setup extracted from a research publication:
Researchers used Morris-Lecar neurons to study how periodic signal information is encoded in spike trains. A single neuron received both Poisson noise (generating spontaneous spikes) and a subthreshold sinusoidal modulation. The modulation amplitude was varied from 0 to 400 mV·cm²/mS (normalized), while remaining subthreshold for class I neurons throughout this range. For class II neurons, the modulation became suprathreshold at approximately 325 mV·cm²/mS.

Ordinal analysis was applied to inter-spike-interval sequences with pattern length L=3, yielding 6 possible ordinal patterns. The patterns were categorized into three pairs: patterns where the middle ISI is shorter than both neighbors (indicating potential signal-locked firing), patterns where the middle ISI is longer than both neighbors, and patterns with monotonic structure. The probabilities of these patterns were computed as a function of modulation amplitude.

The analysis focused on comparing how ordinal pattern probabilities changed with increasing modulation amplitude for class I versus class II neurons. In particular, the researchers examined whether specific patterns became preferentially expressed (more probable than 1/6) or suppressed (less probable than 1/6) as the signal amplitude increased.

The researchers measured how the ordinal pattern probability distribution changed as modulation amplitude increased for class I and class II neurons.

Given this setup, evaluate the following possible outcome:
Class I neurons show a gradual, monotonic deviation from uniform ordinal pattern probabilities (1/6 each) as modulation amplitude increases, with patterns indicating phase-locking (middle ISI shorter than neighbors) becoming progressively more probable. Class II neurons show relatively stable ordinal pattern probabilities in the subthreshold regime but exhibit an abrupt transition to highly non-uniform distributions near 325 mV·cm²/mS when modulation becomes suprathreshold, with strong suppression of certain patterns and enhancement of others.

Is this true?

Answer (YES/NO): NO